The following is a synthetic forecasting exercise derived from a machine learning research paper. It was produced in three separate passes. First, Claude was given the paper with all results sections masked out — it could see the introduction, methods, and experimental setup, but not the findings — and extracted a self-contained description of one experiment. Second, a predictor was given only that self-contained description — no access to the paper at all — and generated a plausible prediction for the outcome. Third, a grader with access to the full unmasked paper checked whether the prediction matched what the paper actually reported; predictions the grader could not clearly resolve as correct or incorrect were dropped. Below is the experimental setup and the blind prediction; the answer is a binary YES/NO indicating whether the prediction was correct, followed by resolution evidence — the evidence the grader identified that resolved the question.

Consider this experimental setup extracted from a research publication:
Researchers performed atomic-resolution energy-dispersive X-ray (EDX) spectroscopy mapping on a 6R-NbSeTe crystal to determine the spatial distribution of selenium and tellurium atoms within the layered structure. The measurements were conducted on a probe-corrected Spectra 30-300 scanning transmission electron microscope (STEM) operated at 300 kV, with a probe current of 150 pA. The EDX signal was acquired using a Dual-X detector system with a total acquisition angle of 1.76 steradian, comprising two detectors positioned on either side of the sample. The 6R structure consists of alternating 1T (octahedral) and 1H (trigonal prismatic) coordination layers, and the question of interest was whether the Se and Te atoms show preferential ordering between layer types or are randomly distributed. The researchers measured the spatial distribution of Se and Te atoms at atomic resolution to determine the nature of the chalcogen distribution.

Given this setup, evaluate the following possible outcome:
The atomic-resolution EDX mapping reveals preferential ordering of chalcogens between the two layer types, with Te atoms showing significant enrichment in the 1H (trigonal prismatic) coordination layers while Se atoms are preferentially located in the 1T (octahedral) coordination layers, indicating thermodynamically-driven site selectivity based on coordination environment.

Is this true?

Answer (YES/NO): NO